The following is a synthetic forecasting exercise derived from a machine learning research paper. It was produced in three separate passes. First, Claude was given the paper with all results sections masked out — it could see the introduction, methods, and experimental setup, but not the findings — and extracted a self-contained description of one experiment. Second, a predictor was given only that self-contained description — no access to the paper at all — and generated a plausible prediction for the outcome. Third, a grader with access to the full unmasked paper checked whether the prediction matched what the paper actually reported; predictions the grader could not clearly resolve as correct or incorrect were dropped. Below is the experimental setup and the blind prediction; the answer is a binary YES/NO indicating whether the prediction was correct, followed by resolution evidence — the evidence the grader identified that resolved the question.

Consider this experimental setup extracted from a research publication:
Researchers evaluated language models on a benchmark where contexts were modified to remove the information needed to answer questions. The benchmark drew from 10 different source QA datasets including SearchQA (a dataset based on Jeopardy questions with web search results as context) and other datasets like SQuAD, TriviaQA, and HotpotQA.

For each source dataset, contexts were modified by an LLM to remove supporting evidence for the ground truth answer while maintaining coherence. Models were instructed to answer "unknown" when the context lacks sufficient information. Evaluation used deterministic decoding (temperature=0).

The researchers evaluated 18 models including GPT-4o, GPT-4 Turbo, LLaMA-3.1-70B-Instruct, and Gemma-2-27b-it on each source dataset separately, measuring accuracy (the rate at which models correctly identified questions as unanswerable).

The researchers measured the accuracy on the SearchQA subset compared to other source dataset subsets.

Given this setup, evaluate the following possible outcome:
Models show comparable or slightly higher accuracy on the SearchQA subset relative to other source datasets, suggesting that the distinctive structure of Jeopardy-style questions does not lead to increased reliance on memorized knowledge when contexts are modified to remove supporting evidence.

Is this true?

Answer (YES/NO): NO